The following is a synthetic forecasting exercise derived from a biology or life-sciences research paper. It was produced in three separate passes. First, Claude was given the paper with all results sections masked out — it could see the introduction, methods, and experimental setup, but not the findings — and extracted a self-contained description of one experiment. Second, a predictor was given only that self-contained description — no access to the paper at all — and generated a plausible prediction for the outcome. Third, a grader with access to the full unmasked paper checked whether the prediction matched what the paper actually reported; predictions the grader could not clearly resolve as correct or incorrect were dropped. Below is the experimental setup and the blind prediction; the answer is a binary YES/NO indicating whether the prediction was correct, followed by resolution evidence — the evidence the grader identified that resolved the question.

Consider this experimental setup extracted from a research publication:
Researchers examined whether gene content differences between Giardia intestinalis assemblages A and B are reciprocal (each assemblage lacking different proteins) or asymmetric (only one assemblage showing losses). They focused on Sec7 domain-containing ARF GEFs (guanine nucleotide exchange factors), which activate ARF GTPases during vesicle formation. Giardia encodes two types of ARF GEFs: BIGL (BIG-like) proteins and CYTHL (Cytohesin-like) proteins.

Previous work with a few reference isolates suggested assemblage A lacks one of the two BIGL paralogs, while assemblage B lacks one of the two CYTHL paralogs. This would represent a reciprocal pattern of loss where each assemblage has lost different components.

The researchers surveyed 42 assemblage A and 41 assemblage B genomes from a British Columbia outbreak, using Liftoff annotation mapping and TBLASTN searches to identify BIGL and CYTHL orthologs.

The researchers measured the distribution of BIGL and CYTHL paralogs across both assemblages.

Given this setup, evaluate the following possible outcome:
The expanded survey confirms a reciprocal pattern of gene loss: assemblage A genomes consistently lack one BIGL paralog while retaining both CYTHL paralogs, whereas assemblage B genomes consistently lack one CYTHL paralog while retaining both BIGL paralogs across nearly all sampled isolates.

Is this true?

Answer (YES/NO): YES